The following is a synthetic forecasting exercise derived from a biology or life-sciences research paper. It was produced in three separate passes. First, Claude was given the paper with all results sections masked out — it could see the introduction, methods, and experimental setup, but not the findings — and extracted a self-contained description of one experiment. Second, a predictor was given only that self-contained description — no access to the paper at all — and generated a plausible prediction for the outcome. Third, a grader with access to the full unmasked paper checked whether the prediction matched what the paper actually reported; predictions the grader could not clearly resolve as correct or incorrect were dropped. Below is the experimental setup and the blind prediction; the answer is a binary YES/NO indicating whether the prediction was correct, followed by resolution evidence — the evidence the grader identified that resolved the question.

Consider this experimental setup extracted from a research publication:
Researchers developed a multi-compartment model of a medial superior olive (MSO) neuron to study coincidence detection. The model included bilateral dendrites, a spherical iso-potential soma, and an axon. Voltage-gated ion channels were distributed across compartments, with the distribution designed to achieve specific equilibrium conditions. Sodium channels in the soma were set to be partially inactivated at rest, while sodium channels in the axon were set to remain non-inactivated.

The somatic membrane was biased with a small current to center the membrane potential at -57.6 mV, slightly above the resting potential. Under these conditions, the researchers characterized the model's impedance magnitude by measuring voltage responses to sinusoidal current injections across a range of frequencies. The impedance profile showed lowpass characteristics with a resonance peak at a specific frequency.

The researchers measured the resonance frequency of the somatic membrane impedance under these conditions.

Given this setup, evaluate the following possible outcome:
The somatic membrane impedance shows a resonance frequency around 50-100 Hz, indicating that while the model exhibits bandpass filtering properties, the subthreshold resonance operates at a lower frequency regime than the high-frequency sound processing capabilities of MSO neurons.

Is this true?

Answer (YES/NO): NO